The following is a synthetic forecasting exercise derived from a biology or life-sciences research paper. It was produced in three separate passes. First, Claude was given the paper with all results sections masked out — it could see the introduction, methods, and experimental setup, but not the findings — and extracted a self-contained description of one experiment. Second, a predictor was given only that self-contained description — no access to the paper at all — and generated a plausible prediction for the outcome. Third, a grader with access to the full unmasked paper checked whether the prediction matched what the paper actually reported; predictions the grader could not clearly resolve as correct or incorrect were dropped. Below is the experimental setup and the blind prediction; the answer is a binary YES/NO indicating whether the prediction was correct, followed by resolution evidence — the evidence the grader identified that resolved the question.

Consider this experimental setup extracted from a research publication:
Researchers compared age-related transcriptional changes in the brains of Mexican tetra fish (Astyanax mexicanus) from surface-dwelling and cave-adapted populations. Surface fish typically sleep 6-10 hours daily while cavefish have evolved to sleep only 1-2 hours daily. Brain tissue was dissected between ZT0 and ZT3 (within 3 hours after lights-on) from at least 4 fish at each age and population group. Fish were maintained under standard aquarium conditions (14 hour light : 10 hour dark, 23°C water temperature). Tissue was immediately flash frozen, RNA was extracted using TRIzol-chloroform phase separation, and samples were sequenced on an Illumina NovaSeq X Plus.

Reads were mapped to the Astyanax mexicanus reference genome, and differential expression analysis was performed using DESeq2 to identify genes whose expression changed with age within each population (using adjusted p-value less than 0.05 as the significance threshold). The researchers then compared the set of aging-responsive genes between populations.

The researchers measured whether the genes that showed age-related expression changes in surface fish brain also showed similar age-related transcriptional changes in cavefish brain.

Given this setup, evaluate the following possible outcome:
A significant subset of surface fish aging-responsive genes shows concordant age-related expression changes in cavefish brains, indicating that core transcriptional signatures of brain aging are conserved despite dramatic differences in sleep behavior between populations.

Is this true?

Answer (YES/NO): NO